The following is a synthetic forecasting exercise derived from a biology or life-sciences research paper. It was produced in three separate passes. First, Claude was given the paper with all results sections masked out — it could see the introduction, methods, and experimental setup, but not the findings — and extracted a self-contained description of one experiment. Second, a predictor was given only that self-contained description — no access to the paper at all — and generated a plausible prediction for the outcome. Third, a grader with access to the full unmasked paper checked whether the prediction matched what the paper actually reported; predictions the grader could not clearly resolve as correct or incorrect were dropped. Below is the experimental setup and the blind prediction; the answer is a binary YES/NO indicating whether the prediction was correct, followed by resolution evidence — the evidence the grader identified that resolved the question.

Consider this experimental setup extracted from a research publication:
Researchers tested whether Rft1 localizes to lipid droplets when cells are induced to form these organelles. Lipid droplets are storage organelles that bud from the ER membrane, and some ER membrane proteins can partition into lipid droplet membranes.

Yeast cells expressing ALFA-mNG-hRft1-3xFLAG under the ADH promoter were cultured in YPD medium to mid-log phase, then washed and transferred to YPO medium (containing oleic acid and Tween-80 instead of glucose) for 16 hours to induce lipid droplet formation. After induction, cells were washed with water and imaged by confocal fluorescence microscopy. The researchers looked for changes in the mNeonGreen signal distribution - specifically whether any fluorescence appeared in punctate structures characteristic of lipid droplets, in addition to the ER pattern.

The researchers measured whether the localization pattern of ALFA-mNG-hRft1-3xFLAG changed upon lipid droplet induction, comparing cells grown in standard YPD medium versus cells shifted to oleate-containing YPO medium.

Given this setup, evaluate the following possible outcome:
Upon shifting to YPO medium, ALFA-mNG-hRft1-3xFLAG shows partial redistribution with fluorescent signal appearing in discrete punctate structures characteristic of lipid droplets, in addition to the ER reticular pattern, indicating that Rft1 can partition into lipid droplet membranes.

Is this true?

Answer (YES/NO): NO